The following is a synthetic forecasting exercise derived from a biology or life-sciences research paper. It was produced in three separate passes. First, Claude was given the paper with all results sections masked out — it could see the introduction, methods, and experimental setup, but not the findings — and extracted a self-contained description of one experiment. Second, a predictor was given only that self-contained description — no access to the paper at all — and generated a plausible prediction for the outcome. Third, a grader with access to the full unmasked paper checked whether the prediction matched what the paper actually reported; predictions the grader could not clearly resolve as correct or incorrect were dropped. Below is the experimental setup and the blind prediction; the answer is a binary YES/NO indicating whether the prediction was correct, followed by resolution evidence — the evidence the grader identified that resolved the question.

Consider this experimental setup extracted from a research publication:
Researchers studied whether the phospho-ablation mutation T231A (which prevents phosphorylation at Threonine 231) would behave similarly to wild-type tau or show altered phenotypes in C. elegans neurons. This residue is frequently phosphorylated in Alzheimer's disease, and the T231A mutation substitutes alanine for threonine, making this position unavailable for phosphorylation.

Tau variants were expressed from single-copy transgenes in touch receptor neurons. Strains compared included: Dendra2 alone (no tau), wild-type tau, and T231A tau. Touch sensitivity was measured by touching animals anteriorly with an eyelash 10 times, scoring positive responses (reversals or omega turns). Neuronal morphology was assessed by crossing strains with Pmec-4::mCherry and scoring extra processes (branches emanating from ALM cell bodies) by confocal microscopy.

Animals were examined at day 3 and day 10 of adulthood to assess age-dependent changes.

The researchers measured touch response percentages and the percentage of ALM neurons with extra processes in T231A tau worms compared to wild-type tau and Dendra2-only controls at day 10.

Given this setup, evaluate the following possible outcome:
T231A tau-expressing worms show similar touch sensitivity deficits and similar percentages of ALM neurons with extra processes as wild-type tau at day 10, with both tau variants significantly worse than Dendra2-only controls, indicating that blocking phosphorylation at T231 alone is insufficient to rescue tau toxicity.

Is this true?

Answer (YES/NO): NO